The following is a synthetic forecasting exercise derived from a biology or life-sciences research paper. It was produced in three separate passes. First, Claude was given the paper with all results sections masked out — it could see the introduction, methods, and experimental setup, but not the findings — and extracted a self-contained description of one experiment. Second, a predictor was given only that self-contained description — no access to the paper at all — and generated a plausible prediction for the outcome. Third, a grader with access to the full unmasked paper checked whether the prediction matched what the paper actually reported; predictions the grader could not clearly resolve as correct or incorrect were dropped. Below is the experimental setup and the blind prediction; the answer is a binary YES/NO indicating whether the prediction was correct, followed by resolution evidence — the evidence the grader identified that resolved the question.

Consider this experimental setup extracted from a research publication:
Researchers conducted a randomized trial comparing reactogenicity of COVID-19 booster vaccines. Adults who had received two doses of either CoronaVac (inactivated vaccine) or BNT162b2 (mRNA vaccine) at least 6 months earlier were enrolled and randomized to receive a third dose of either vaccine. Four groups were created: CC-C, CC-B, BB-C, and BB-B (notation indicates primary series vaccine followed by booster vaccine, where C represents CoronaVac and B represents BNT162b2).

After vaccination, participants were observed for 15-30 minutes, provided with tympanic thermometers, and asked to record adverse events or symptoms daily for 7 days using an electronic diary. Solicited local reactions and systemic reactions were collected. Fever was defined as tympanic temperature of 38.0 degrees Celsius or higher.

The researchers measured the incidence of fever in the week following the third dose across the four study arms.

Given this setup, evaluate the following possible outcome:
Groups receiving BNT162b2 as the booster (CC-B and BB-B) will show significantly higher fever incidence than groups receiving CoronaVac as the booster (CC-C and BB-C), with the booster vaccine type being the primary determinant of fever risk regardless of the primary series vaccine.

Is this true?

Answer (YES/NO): YES